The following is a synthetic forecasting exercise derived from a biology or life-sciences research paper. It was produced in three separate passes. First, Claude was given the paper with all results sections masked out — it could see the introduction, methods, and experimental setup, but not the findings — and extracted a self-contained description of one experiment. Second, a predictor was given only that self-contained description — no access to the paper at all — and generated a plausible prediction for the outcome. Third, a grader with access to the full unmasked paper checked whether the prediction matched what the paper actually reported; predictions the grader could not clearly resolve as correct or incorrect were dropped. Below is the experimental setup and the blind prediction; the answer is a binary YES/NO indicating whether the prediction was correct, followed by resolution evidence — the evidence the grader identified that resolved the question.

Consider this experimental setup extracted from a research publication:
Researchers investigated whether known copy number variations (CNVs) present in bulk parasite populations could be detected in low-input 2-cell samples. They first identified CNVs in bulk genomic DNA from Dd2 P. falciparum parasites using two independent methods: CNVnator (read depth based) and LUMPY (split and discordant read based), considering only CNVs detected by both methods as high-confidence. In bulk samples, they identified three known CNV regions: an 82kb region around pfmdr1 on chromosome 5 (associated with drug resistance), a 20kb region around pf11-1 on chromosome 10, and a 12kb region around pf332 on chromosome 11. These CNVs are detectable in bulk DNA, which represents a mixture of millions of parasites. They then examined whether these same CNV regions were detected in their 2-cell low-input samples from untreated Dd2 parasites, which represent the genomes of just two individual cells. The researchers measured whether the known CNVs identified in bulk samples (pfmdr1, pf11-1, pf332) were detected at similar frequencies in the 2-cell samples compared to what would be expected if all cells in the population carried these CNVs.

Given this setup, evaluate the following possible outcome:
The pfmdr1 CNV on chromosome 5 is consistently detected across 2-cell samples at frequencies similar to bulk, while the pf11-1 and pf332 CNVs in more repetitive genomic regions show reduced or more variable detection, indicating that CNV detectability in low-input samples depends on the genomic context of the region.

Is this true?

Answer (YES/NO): NO